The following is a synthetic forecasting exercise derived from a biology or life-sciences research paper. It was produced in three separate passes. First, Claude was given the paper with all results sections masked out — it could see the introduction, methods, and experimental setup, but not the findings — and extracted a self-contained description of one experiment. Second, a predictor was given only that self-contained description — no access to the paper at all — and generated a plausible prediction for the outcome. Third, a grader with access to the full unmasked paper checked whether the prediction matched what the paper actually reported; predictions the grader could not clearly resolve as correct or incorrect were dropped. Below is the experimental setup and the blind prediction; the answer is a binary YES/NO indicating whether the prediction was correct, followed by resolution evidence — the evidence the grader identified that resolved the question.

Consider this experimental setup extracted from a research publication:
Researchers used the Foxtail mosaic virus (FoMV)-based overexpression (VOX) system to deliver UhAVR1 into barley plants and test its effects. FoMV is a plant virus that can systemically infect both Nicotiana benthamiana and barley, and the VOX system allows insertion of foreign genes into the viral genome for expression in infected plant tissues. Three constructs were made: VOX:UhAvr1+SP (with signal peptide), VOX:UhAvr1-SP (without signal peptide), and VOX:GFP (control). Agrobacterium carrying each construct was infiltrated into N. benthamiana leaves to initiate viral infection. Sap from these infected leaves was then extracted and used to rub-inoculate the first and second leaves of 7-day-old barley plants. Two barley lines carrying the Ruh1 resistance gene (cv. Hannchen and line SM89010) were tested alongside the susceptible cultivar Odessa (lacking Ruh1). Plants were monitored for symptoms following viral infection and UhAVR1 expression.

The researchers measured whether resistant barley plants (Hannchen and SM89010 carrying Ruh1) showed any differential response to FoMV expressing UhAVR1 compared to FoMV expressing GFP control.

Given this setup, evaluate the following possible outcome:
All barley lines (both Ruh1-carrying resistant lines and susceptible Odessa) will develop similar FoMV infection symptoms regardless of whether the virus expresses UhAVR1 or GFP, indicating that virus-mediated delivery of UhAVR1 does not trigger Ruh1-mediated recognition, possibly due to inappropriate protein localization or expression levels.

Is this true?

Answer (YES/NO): NO